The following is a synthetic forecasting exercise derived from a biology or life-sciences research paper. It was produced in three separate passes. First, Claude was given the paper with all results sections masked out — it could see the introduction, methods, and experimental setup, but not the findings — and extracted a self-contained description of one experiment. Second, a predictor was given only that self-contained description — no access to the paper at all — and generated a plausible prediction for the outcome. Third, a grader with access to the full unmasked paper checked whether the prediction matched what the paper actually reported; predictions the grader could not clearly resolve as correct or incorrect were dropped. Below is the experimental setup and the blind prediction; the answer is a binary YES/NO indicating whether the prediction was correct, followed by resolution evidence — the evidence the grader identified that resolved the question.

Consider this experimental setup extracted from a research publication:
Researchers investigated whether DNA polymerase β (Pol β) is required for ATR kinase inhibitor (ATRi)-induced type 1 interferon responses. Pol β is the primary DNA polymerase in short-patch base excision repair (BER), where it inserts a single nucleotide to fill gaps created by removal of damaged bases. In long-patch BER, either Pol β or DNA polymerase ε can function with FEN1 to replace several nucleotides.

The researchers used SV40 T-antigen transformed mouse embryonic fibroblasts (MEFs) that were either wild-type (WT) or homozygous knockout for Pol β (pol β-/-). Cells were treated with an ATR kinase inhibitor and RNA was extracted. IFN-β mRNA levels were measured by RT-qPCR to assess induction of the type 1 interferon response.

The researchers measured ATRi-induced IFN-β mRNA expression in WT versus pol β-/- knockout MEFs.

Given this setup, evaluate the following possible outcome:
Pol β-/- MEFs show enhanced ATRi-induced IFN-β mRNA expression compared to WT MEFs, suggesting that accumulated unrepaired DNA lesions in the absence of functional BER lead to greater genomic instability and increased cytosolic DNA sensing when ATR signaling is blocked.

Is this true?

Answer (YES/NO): NO